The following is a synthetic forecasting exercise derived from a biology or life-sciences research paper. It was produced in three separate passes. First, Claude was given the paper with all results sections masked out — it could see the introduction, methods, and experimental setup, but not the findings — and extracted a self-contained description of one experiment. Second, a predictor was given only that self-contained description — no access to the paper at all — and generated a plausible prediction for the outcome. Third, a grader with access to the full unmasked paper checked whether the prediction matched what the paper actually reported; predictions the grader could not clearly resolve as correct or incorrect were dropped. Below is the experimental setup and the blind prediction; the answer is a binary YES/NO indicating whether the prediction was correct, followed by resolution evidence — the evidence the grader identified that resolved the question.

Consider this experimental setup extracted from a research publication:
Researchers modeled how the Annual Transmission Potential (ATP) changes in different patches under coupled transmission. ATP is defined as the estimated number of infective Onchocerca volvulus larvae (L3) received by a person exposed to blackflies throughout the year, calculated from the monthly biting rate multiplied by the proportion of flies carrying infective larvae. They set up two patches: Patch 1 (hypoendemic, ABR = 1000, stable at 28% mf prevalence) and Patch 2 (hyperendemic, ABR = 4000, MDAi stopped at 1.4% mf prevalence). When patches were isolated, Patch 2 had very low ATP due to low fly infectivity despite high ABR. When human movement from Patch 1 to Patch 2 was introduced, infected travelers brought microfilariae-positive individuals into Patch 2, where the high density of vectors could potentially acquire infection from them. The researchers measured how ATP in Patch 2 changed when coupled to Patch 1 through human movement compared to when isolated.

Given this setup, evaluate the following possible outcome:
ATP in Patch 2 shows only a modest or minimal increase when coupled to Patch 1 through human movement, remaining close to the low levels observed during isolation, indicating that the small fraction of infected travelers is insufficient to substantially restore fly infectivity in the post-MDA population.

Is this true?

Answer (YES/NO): NO